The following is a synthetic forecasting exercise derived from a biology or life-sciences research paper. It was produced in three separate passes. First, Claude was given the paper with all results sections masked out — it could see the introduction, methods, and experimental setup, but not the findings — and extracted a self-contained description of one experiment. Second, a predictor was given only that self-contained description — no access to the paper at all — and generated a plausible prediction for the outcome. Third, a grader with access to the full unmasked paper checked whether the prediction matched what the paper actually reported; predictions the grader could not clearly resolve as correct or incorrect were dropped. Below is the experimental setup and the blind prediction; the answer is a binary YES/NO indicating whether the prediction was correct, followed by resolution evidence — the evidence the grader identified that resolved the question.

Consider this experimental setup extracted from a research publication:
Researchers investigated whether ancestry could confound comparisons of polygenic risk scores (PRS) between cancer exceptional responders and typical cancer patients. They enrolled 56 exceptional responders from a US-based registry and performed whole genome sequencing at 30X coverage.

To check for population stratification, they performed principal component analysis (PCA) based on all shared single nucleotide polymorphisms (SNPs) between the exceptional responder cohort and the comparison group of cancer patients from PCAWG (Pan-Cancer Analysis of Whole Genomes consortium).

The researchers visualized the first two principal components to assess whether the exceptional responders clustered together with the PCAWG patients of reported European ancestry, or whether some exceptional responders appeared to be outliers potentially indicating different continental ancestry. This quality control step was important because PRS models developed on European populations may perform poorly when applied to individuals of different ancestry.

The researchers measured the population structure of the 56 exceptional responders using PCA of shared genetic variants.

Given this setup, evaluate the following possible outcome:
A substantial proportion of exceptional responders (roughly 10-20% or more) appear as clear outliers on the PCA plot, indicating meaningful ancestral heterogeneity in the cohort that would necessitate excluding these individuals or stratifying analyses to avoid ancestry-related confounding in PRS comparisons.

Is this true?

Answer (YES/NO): NO